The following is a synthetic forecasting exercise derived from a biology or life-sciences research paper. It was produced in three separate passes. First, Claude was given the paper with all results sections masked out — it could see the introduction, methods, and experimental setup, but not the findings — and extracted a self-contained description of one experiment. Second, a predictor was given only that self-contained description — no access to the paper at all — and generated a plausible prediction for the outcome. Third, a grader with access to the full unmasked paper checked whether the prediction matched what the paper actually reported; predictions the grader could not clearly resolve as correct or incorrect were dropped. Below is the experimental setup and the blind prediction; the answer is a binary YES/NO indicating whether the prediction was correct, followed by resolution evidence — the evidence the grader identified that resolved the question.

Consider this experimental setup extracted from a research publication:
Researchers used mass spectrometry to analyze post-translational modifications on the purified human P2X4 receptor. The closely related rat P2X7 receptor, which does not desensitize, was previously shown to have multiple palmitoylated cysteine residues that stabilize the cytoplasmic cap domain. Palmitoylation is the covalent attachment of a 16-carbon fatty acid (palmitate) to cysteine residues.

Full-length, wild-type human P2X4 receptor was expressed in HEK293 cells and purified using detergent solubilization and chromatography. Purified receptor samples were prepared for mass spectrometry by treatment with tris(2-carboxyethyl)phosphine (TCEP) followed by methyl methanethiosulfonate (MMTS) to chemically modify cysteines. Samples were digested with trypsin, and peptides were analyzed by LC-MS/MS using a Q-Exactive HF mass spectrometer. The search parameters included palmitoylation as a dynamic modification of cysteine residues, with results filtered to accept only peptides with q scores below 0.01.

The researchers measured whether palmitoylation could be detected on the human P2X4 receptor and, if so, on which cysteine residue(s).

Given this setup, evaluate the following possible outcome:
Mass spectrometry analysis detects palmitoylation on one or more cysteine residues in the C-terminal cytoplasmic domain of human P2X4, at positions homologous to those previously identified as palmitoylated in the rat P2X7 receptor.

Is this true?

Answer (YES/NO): NO